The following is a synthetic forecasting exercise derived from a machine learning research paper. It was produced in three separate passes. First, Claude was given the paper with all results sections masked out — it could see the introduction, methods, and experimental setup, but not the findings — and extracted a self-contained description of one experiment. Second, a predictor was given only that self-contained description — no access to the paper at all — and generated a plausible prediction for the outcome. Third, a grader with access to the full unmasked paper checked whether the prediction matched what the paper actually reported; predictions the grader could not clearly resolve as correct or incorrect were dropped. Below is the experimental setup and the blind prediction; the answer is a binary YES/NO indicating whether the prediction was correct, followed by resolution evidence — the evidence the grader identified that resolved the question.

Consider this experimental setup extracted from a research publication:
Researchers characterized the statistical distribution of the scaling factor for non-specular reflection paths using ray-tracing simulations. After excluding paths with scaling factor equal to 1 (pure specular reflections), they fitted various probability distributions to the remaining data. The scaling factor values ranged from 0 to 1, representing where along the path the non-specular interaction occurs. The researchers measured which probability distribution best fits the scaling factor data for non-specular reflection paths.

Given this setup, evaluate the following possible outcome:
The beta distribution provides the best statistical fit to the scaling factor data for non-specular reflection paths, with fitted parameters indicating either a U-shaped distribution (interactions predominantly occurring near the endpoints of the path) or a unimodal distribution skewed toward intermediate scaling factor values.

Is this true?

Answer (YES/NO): NO